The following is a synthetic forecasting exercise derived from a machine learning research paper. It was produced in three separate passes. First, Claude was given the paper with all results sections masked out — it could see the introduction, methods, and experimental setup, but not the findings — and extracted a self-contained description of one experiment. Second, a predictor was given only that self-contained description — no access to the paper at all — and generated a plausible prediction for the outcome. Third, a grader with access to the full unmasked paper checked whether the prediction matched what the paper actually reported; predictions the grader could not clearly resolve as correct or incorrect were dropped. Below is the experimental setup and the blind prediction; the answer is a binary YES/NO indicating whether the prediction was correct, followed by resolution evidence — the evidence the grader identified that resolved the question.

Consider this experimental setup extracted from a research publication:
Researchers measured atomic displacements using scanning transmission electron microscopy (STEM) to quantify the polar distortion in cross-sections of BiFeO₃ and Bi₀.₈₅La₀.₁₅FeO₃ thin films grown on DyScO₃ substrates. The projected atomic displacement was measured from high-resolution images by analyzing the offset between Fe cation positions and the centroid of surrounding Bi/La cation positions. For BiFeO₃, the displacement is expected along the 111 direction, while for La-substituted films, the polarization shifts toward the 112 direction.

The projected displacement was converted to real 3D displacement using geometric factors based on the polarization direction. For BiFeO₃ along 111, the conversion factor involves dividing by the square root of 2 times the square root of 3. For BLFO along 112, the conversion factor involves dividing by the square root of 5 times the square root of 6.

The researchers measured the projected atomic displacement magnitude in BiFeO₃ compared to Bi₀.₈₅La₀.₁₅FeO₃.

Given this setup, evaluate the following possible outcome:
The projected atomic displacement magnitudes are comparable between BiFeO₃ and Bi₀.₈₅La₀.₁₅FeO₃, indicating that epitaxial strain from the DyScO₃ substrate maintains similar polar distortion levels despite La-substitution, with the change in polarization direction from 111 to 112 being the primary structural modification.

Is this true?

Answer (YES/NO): NO